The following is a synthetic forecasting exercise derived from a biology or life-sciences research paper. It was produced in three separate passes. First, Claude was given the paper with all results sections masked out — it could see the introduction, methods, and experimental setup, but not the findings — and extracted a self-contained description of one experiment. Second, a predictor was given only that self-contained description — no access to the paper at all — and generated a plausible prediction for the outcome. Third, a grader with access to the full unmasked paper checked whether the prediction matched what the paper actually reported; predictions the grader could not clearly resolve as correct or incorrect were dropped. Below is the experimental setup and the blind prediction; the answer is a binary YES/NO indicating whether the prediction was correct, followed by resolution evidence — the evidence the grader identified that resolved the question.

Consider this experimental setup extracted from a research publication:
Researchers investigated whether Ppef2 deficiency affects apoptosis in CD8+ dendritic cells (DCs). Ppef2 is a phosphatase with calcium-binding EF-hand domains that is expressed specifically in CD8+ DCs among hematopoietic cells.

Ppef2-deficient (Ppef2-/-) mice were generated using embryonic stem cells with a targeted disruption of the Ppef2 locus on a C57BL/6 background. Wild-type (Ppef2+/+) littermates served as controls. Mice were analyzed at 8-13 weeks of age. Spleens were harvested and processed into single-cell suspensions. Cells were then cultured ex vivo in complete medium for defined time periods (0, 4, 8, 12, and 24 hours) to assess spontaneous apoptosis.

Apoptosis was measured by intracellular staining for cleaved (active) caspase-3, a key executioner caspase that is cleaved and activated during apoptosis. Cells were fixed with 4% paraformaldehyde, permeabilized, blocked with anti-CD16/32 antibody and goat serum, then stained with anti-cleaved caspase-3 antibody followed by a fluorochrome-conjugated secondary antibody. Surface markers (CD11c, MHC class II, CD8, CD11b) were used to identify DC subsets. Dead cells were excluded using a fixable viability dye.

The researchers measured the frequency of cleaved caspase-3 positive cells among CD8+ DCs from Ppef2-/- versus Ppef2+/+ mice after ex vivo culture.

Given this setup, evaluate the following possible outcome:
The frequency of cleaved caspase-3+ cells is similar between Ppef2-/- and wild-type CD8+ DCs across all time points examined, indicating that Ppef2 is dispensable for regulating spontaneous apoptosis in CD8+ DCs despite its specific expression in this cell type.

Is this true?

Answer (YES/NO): NO